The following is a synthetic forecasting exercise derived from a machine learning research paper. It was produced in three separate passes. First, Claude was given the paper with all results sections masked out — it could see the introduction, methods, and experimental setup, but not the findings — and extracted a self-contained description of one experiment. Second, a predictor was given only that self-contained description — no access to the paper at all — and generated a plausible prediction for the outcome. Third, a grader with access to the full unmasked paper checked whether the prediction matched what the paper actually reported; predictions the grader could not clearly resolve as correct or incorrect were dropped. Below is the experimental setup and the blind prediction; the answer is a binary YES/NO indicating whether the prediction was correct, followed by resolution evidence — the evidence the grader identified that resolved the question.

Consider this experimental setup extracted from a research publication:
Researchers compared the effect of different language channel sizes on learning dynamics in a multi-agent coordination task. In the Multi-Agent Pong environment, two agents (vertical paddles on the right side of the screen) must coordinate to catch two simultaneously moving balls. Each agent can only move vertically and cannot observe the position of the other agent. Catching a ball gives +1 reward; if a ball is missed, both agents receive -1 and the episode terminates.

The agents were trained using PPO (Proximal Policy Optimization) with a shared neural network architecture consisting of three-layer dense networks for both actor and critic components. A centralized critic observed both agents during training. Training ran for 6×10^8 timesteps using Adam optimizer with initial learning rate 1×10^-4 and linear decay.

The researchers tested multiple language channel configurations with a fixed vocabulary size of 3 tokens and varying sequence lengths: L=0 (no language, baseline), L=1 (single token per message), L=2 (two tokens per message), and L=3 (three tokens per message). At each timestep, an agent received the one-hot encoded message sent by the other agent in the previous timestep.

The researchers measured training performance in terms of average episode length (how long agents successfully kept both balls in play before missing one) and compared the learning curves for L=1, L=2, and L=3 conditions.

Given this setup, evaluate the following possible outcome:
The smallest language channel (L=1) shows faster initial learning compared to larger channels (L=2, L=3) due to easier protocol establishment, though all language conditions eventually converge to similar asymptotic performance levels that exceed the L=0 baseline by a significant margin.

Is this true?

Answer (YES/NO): NO